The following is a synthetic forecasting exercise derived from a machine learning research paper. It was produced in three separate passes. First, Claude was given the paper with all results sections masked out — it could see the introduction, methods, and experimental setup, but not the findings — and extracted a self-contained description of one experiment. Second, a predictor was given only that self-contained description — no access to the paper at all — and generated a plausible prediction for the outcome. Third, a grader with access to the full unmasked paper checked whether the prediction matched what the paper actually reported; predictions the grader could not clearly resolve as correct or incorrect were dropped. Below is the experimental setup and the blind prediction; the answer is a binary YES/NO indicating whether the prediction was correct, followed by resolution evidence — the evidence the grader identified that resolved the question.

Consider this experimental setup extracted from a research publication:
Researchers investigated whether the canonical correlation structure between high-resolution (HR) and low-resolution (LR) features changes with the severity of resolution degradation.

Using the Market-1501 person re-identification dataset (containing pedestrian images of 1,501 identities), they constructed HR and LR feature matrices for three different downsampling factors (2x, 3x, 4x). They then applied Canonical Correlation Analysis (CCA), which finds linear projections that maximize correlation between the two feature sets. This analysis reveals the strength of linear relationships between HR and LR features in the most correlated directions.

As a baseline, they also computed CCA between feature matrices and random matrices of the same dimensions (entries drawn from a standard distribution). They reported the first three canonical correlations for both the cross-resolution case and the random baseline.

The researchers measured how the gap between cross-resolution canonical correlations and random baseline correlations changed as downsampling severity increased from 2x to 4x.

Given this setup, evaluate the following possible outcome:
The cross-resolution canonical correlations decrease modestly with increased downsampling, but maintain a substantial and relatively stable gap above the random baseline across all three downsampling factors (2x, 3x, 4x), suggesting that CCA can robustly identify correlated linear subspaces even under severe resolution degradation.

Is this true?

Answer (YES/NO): NO